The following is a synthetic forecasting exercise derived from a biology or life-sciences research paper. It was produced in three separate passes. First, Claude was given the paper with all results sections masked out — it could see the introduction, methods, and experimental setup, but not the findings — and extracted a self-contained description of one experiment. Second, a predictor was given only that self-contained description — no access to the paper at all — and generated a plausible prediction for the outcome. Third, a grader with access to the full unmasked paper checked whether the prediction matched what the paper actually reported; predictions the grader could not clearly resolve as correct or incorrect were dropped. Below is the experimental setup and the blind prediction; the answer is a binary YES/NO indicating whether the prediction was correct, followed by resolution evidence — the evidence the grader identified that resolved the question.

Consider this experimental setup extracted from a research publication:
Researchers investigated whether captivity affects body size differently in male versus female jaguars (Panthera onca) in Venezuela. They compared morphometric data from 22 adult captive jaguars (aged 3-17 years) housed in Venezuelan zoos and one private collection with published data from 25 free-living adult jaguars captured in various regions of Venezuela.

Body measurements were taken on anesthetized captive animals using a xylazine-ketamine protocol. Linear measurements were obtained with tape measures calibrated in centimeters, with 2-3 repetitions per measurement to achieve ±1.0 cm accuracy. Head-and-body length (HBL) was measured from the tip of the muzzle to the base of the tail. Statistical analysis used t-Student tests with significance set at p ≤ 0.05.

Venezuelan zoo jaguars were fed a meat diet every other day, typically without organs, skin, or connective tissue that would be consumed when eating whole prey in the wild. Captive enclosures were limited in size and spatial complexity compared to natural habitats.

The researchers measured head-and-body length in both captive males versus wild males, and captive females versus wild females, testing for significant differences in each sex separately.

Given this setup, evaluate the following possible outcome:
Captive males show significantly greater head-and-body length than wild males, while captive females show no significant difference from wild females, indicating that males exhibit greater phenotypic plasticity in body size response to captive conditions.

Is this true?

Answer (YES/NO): NO